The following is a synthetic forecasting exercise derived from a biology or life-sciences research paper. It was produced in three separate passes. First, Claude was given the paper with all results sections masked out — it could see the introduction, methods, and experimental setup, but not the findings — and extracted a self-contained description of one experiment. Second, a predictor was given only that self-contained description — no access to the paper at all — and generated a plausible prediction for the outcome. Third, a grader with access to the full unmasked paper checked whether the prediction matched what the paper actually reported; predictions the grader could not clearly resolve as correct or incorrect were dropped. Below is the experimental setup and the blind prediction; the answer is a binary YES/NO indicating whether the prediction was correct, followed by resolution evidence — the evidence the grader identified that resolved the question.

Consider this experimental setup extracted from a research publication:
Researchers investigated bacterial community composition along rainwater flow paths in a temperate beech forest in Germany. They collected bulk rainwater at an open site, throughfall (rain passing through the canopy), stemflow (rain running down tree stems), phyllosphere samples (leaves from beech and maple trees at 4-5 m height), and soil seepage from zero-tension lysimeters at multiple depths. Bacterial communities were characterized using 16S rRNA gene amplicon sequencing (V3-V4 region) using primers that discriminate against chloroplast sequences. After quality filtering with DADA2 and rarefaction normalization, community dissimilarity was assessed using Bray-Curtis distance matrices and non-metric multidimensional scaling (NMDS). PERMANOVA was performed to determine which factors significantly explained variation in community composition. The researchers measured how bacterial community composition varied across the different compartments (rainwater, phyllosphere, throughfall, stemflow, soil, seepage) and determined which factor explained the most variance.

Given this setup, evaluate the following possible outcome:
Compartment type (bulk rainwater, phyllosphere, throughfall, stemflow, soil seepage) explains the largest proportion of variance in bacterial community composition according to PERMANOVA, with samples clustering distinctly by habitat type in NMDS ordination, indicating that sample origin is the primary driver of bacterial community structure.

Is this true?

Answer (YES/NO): NO